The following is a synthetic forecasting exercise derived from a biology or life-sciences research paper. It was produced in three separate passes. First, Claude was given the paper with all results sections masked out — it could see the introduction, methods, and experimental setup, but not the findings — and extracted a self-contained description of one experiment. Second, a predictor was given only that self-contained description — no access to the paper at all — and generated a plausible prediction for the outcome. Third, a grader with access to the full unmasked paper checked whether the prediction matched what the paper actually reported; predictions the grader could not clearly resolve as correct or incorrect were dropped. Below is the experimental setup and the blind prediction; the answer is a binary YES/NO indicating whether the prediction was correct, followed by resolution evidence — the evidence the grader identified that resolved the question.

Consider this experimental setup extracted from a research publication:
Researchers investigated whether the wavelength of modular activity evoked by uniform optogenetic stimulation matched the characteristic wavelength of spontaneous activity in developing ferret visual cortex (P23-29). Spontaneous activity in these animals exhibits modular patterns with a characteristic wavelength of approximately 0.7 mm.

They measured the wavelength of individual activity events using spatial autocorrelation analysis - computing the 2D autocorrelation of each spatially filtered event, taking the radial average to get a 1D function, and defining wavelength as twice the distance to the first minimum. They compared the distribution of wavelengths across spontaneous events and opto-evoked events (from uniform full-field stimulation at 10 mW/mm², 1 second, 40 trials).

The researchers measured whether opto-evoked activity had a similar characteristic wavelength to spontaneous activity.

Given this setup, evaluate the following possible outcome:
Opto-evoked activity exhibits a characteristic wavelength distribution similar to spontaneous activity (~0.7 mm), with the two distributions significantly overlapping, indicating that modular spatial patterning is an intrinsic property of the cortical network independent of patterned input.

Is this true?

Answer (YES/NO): YES